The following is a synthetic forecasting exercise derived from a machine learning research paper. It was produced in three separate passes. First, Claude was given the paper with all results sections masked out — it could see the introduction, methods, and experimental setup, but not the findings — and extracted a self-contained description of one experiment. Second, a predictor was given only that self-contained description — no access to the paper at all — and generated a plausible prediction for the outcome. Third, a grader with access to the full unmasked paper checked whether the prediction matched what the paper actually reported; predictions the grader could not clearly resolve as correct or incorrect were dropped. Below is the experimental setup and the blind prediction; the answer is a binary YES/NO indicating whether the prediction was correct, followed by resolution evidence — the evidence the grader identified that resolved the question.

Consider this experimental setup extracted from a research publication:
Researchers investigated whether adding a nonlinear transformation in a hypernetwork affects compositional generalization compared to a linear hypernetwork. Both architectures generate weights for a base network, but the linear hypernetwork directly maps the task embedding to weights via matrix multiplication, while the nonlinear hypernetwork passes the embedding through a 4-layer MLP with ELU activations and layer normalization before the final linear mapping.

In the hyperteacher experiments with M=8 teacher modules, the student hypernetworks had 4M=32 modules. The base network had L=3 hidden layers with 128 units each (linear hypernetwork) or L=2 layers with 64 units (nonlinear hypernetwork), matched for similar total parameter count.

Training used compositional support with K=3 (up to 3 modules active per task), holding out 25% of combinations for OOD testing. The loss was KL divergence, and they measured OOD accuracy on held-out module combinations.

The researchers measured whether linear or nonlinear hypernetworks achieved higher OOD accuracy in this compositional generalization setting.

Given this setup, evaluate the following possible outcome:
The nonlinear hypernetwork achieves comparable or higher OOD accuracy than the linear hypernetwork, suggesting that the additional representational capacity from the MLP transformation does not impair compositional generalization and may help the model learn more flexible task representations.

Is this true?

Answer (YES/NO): YES